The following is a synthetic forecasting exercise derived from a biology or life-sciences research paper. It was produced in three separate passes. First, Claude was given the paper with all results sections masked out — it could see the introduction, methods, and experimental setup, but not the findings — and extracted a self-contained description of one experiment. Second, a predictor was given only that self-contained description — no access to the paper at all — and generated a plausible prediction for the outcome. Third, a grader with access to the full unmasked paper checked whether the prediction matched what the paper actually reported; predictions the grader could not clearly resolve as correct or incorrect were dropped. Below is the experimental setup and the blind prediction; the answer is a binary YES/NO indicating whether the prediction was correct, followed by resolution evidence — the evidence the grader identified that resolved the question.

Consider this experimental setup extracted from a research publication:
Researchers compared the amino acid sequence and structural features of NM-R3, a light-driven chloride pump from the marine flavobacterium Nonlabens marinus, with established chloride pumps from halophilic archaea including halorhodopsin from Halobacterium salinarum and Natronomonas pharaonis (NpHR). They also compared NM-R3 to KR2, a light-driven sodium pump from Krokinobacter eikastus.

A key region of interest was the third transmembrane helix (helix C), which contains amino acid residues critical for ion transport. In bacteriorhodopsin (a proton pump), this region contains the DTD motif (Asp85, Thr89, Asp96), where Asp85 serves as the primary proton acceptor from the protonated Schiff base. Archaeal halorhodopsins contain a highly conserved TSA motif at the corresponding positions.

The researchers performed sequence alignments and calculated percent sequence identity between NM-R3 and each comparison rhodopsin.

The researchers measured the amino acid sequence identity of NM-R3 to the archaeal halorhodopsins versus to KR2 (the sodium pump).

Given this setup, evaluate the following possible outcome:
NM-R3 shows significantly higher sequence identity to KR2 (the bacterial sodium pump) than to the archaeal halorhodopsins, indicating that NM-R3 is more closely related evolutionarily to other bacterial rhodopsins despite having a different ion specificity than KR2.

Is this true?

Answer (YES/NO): YES